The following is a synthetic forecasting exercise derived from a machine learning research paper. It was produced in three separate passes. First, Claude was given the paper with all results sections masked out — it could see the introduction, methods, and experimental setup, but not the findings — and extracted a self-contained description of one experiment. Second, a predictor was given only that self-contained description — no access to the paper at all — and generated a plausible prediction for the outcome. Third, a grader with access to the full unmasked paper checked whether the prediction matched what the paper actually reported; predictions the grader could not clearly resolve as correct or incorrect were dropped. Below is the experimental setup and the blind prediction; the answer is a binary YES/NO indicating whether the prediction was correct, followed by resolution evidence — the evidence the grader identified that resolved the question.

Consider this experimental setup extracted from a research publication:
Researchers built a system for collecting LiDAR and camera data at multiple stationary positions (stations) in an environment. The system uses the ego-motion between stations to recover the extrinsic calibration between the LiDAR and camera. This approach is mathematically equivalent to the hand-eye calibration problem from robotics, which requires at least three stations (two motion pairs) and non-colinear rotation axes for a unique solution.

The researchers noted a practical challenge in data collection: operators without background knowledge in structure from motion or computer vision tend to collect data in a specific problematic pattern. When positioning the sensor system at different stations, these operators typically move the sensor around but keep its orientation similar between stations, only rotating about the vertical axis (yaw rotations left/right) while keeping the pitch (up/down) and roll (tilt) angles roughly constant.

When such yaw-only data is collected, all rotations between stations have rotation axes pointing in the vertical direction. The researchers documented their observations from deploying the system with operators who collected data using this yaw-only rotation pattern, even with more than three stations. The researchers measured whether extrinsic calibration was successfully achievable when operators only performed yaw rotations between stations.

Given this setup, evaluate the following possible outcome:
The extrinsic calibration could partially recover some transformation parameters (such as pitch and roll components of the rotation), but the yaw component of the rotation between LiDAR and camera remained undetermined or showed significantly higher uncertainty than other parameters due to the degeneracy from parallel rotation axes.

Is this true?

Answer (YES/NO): NO